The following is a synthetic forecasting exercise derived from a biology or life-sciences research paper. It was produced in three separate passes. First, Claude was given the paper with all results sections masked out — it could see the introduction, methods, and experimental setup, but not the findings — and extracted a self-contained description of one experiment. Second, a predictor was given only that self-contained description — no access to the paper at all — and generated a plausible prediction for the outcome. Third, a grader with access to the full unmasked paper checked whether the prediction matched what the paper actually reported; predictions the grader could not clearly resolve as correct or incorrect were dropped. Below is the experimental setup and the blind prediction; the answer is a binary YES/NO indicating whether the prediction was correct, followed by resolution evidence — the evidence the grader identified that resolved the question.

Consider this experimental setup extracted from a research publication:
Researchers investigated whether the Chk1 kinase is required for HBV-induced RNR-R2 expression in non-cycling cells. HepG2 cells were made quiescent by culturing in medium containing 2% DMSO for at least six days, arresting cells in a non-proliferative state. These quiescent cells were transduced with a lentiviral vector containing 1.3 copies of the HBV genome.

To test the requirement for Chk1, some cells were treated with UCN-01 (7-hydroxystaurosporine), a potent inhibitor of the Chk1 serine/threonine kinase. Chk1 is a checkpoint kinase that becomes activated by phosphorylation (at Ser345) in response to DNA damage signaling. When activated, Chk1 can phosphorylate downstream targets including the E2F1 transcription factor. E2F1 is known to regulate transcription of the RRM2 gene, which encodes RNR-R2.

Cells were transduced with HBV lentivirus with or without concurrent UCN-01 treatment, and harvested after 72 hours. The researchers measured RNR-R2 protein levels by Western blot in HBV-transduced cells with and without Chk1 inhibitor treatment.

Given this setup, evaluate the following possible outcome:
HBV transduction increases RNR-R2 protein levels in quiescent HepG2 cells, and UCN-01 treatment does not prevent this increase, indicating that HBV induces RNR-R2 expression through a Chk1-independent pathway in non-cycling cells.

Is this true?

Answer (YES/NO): NO